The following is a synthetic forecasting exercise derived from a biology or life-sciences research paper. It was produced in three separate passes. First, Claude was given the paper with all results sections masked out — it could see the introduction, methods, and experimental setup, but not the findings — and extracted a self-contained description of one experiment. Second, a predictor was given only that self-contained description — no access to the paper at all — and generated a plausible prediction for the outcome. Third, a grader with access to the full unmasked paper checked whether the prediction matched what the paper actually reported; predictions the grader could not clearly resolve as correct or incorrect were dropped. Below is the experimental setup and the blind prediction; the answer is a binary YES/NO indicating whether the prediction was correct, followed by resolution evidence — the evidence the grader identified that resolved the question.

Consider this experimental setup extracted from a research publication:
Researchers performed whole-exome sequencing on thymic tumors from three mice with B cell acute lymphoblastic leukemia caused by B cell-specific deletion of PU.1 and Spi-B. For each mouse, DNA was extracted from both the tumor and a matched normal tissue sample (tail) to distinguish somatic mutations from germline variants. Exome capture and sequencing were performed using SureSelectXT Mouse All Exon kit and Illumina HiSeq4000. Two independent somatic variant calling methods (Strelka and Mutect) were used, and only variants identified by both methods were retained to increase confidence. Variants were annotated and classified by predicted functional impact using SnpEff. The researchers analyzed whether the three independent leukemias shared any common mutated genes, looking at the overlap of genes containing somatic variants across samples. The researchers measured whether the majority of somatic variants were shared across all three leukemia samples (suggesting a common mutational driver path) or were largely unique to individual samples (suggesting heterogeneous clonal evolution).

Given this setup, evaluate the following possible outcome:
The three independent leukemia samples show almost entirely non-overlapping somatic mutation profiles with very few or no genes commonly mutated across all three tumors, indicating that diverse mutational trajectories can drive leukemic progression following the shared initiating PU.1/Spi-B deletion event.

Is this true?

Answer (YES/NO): NO